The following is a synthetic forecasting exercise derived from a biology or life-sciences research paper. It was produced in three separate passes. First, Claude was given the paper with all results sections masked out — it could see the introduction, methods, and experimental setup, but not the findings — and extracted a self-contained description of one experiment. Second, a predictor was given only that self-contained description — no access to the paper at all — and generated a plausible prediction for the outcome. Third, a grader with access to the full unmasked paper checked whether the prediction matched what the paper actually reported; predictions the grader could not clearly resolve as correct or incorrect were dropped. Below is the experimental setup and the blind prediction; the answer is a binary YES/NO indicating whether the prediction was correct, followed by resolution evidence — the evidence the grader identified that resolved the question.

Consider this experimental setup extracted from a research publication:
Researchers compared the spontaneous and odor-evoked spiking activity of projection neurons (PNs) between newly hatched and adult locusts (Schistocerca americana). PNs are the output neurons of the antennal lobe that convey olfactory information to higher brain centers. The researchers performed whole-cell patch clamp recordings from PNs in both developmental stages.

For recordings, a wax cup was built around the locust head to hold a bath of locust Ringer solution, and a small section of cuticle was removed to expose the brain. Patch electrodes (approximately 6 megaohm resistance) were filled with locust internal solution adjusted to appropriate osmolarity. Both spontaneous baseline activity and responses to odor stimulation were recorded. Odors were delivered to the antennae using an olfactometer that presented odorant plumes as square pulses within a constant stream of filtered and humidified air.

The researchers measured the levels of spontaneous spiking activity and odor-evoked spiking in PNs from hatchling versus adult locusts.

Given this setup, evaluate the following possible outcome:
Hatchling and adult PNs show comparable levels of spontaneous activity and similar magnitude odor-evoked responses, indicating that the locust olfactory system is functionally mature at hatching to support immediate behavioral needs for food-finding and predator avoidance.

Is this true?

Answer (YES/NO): NO